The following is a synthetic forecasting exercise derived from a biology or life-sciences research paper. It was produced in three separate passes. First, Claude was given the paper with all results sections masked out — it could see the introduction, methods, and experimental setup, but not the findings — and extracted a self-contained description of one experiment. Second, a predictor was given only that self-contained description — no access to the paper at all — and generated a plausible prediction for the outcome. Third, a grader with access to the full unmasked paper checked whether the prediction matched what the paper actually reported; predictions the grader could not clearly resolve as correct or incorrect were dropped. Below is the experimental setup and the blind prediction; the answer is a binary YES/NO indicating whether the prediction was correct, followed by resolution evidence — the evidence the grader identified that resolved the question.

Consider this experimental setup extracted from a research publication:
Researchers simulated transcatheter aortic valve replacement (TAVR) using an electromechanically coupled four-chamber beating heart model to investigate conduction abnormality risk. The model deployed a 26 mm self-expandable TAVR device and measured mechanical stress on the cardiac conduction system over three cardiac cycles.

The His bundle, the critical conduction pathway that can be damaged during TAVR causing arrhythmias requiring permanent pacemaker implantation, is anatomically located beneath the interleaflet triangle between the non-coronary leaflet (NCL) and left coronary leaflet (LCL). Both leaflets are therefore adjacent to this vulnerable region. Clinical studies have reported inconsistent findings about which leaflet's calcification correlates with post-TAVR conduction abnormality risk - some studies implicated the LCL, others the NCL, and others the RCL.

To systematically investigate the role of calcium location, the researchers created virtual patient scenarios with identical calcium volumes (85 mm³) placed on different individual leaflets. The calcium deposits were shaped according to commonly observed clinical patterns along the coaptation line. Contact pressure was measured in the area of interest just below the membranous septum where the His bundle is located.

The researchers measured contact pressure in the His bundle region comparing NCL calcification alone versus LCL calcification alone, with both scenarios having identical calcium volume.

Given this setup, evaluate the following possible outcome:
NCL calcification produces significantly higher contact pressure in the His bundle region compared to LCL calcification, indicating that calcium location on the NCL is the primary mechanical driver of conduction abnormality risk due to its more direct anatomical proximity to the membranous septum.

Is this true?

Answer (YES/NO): NO